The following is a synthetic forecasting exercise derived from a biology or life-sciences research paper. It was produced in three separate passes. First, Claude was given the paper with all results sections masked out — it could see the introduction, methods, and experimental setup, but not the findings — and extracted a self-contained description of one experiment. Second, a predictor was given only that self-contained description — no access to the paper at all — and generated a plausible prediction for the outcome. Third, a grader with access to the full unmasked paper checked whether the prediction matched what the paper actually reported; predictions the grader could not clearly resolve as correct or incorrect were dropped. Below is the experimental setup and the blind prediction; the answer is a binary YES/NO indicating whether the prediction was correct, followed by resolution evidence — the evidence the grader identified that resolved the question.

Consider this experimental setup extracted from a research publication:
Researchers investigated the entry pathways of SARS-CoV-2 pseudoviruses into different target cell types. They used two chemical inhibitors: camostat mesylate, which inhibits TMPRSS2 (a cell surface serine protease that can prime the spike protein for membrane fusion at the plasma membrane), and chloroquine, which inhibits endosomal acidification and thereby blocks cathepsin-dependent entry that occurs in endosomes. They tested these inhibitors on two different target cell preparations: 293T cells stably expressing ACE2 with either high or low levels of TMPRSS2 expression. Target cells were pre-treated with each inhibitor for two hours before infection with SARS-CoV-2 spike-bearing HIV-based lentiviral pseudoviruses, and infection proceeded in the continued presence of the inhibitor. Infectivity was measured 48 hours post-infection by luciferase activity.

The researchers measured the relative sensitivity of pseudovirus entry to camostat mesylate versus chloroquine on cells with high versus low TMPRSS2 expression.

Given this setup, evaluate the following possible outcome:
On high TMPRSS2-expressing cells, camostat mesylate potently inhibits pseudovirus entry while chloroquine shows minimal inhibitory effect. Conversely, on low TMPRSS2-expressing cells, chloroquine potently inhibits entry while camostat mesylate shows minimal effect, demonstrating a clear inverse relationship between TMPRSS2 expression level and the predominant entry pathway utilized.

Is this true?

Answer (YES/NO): YES